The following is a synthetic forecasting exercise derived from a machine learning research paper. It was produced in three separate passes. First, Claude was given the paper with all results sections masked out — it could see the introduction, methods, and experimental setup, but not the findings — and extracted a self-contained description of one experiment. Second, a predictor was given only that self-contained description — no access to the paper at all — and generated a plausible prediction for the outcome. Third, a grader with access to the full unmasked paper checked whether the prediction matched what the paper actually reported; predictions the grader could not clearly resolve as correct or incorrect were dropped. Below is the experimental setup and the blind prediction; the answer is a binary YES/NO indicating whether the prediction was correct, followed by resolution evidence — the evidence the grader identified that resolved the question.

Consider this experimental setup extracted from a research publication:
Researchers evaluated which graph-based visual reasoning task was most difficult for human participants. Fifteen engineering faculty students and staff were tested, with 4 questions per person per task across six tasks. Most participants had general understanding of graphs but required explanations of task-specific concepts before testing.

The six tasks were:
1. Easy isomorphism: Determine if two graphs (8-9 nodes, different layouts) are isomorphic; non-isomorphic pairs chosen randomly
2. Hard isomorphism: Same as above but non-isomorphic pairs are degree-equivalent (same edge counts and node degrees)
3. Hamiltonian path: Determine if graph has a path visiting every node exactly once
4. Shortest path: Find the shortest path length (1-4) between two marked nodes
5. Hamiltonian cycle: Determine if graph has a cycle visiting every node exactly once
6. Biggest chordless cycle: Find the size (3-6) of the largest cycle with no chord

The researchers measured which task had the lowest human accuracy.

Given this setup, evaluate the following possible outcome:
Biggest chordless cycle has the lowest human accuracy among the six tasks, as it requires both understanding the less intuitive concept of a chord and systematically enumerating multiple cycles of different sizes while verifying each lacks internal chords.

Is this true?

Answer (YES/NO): YES